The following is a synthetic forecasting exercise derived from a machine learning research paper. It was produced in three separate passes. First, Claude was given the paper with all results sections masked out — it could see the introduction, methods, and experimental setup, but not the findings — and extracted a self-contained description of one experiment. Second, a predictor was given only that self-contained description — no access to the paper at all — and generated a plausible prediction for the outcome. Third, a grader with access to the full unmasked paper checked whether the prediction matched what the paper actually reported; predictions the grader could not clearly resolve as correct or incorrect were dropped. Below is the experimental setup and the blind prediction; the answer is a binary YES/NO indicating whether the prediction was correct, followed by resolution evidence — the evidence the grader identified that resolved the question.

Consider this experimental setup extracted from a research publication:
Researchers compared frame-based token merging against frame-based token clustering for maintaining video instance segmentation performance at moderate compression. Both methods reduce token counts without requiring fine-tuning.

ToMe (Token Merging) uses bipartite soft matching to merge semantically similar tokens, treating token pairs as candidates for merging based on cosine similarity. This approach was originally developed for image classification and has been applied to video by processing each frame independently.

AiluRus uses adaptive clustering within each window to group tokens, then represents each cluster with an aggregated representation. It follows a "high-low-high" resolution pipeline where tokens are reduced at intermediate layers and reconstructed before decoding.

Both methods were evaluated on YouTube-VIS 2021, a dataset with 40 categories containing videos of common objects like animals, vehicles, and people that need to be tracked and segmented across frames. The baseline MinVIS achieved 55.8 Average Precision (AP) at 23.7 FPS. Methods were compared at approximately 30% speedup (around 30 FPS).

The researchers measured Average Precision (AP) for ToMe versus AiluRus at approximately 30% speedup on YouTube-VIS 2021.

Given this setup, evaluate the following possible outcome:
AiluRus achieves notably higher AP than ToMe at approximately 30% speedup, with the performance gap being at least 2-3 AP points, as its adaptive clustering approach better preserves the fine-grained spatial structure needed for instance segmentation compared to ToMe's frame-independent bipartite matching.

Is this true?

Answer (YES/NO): NO